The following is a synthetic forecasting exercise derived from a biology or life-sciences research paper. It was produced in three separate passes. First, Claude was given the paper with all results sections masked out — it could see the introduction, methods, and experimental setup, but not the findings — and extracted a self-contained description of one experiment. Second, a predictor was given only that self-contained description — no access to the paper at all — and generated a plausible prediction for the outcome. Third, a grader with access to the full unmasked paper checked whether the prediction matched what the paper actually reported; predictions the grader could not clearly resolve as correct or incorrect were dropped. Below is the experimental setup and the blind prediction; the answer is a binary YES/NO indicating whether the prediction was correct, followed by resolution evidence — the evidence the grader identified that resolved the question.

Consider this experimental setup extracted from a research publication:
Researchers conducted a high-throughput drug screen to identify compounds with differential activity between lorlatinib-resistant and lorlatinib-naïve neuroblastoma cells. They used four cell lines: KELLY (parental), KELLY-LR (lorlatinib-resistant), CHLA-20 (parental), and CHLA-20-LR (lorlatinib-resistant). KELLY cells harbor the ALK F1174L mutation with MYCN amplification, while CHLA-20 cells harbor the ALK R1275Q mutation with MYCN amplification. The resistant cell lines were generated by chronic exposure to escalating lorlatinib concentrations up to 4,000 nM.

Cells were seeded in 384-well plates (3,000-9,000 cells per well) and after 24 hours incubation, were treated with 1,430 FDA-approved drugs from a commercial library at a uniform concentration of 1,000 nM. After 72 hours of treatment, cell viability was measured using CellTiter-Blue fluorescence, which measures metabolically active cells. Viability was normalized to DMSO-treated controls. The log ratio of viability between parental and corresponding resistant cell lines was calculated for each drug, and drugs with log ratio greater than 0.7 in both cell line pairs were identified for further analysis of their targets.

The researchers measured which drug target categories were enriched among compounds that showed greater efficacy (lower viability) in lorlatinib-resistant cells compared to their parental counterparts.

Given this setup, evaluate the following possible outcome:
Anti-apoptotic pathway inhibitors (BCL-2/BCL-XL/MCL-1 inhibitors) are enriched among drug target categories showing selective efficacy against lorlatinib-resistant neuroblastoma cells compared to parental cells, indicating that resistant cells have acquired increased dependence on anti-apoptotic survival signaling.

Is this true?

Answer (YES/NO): NO